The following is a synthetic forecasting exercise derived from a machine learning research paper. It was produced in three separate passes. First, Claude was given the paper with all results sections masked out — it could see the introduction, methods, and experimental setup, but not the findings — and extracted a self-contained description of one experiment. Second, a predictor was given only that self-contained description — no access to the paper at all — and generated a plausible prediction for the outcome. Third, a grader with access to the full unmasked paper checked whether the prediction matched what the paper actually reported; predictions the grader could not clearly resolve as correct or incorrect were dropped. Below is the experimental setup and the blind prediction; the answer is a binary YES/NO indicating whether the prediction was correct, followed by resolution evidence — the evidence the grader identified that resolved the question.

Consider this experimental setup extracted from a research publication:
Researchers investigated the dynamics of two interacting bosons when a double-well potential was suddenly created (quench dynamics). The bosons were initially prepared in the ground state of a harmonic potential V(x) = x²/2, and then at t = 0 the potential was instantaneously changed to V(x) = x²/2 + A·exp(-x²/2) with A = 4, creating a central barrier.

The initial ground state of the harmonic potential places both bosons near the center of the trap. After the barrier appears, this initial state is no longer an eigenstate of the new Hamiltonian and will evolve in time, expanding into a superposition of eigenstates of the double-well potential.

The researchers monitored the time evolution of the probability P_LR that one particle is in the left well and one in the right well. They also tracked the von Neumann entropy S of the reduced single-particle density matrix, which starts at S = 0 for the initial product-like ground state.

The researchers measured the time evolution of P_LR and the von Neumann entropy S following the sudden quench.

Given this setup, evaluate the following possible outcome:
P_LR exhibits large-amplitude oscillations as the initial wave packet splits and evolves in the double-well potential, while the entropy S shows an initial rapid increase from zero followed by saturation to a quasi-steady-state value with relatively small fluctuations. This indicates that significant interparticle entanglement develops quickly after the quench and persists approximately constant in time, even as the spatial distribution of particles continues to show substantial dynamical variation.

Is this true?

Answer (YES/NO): YES